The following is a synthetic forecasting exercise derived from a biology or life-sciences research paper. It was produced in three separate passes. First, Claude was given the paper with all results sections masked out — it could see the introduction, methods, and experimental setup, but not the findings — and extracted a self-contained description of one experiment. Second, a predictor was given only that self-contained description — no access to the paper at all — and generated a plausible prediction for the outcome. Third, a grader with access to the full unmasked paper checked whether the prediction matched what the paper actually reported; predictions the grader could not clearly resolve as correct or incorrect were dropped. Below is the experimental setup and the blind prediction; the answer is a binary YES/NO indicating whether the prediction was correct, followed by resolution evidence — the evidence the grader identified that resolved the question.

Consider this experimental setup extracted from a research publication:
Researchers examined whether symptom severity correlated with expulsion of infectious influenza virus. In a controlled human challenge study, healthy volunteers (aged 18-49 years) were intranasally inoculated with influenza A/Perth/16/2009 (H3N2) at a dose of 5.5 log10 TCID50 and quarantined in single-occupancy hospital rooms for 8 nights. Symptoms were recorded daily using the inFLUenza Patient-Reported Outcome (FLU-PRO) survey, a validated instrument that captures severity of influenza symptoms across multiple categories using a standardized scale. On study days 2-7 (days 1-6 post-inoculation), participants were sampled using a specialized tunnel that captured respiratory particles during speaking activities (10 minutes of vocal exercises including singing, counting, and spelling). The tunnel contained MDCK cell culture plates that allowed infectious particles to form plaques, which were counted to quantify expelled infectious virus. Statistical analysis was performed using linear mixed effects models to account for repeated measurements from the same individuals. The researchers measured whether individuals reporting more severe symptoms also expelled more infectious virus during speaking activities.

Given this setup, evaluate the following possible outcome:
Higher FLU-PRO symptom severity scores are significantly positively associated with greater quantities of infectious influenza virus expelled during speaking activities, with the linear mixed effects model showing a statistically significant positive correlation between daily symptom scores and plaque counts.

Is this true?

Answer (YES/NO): YES